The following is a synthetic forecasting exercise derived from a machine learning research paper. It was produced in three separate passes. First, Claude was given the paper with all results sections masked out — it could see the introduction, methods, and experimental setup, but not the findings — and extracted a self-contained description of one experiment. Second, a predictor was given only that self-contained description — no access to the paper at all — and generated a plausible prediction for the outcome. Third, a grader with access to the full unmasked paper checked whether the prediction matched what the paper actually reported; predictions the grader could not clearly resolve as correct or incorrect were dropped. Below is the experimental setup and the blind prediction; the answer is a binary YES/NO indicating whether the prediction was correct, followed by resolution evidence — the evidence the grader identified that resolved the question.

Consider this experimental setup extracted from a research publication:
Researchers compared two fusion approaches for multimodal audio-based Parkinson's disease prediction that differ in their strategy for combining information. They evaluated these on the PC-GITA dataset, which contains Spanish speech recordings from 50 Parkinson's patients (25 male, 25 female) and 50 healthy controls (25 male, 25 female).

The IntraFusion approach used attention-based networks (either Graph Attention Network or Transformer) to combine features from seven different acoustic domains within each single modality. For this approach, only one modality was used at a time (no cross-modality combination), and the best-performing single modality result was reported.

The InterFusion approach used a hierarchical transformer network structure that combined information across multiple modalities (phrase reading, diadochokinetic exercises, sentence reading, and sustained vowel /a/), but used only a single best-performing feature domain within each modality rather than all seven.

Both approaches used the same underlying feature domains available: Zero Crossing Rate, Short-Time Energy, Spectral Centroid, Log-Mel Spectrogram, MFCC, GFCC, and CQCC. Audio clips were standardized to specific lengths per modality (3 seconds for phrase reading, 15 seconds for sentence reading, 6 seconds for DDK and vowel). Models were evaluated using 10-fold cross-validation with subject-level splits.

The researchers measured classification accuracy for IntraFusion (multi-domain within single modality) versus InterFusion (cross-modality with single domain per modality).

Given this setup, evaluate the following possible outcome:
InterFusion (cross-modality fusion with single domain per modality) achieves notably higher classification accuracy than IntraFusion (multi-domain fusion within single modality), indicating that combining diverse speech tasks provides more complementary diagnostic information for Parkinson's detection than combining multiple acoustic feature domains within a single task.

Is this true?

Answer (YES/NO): NO